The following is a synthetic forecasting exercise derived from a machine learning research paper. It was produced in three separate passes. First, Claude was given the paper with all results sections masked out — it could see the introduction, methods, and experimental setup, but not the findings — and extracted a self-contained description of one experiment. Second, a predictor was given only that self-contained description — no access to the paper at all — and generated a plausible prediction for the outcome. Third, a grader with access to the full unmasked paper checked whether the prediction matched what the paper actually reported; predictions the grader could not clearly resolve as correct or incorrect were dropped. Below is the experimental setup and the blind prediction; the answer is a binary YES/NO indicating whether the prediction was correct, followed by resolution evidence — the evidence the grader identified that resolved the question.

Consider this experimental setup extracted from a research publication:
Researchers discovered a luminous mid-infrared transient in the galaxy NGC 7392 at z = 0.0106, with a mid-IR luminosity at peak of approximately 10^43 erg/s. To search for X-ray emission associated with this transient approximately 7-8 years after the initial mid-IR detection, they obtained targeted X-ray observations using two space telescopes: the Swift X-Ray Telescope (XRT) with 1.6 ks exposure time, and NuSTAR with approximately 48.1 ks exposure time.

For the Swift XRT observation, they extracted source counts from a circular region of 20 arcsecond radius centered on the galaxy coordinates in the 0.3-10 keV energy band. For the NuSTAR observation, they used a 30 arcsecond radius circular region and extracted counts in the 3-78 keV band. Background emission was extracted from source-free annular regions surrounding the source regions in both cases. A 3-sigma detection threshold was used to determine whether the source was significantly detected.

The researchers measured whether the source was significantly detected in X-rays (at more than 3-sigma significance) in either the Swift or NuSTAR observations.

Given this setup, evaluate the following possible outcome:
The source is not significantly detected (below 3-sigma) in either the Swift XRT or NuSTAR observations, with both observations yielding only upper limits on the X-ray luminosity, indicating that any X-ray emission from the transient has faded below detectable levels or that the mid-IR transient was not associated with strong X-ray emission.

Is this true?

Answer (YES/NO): YES